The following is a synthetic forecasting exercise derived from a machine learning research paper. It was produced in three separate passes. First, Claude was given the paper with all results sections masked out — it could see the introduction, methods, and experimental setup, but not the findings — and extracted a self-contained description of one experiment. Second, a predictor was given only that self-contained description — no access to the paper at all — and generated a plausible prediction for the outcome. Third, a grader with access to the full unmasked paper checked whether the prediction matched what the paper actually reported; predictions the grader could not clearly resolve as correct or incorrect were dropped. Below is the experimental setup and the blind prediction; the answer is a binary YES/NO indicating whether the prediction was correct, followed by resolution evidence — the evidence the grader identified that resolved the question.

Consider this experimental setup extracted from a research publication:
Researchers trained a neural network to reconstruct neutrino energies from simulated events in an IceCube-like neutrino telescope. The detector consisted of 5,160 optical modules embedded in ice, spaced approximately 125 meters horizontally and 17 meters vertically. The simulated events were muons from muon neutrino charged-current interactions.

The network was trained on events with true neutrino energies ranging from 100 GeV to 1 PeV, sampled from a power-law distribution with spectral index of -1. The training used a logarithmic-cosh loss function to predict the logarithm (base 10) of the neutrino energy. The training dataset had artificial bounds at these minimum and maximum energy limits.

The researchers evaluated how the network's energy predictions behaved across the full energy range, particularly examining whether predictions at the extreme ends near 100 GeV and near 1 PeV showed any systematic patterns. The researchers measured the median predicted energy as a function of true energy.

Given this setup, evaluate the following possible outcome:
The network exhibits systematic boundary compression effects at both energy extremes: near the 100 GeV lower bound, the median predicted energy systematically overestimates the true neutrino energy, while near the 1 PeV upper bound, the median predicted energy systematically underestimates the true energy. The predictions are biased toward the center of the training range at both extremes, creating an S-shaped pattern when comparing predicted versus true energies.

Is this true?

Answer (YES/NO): YES